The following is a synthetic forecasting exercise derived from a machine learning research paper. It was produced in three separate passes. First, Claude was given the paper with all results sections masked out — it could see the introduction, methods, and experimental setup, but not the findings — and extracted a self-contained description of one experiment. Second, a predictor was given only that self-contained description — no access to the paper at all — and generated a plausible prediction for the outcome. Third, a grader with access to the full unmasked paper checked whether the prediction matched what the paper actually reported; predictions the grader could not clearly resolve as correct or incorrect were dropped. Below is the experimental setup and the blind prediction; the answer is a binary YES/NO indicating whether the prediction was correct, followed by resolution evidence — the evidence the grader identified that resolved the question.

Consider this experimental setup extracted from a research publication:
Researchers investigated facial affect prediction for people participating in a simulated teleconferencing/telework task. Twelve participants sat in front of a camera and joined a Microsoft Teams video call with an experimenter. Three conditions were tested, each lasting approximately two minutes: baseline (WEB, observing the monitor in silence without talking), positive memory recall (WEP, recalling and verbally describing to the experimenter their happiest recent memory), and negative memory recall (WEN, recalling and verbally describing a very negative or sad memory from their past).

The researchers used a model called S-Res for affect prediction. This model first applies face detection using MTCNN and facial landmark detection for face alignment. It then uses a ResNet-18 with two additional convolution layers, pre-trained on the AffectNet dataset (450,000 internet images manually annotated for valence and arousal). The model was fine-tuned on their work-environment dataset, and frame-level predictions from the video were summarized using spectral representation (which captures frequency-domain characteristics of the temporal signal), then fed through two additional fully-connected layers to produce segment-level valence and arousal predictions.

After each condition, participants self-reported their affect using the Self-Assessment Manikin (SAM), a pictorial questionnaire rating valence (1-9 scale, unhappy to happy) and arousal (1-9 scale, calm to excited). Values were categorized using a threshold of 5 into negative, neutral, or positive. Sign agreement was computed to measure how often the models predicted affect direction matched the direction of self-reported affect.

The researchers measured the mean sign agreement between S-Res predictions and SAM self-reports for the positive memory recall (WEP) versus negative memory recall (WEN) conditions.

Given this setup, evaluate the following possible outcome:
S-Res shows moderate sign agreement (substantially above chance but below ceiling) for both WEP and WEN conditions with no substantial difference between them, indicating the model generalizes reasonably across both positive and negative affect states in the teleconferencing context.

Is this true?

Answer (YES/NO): NO